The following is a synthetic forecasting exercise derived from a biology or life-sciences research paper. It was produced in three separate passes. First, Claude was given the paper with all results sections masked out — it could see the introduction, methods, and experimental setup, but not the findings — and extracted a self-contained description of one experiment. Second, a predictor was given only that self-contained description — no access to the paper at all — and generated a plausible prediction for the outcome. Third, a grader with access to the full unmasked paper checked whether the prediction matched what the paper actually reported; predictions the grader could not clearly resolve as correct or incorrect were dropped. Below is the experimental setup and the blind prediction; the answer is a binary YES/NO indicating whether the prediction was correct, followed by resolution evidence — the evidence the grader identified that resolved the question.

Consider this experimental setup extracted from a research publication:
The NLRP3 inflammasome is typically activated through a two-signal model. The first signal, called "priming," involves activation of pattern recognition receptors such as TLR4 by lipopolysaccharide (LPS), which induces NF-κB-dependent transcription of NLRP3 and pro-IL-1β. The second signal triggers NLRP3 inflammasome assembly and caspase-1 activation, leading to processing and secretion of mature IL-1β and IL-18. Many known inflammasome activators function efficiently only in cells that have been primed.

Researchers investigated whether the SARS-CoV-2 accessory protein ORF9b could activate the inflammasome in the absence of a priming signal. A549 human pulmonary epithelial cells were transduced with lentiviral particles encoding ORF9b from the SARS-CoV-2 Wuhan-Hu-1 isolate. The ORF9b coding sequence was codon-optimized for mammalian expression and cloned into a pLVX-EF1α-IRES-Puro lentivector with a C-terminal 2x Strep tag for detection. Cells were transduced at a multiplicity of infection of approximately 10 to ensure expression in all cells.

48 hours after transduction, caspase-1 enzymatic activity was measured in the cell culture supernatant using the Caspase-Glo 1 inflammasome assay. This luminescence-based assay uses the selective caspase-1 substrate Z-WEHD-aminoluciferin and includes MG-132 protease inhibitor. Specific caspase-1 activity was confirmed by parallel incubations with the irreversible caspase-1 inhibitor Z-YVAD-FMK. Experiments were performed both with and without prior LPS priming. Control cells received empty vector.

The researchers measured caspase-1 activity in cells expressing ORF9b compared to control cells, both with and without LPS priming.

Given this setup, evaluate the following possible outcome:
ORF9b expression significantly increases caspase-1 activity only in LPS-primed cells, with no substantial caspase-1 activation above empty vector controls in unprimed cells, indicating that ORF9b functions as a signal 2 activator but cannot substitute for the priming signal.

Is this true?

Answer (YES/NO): NO